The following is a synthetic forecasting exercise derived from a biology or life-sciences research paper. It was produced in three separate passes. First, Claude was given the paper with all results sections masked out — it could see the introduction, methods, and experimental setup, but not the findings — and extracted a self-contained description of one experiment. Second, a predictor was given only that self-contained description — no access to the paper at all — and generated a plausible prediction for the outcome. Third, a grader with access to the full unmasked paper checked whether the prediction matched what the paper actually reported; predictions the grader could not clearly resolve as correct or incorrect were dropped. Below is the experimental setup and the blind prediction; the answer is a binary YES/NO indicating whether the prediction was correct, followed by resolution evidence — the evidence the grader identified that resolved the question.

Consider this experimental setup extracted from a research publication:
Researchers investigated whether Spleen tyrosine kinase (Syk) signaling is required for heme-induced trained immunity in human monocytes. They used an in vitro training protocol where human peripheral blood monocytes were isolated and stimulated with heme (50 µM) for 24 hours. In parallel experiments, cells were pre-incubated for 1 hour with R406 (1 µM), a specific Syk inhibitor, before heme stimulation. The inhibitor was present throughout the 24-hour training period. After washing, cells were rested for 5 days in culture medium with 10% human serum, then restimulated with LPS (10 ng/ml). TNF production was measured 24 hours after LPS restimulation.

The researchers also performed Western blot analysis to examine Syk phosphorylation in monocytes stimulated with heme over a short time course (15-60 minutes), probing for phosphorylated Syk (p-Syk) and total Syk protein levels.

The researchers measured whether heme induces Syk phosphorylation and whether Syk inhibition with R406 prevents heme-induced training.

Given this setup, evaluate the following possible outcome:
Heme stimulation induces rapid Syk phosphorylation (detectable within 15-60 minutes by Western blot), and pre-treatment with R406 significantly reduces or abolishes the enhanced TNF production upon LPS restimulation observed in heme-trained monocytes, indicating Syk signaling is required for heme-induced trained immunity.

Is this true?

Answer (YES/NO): YES